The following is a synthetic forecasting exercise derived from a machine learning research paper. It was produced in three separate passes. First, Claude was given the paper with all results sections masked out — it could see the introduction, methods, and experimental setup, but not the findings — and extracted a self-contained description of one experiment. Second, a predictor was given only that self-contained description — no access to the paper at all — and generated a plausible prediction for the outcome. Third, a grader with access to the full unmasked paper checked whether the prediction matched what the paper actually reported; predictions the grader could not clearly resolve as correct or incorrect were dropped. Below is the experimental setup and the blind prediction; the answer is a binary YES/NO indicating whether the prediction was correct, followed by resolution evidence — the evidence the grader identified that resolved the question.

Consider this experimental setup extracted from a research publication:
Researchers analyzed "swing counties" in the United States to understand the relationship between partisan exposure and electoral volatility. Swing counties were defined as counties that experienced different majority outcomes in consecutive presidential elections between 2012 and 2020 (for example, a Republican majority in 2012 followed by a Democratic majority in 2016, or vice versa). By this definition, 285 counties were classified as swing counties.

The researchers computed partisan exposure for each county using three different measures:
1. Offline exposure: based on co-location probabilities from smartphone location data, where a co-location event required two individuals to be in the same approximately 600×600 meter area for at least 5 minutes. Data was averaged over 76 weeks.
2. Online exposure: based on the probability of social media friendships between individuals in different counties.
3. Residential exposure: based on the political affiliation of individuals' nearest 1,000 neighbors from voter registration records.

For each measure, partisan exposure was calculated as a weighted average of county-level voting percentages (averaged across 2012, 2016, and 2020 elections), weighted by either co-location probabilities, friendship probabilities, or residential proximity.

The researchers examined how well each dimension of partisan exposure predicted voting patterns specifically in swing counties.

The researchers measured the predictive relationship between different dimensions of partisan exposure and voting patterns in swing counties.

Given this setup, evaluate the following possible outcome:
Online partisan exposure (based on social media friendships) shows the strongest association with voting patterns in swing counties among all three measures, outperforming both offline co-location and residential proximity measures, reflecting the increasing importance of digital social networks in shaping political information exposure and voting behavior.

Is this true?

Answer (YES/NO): NO